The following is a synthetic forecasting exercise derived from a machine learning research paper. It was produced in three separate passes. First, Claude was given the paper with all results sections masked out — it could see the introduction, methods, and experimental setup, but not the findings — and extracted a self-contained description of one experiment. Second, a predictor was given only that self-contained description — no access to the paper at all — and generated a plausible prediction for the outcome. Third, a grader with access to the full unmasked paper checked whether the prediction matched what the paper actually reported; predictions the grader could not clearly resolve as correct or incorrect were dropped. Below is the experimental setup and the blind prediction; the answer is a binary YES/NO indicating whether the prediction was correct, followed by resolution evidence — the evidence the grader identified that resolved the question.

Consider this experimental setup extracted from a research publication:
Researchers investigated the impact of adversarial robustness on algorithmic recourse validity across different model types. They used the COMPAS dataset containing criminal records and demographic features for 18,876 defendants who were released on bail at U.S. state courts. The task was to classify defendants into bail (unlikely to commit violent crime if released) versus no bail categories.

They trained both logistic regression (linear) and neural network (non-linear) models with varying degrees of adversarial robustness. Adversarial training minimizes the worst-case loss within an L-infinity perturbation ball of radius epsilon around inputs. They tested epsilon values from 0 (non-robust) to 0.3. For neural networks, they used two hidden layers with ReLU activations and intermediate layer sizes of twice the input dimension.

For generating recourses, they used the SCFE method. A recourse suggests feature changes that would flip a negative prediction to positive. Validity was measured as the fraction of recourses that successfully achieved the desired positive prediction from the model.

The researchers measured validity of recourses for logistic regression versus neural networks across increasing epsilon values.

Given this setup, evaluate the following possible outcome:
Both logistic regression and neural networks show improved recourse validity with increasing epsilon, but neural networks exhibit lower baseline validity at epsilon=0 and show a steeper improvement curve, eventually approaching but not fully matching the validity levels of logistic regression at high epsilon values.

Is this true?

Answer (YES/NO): NO